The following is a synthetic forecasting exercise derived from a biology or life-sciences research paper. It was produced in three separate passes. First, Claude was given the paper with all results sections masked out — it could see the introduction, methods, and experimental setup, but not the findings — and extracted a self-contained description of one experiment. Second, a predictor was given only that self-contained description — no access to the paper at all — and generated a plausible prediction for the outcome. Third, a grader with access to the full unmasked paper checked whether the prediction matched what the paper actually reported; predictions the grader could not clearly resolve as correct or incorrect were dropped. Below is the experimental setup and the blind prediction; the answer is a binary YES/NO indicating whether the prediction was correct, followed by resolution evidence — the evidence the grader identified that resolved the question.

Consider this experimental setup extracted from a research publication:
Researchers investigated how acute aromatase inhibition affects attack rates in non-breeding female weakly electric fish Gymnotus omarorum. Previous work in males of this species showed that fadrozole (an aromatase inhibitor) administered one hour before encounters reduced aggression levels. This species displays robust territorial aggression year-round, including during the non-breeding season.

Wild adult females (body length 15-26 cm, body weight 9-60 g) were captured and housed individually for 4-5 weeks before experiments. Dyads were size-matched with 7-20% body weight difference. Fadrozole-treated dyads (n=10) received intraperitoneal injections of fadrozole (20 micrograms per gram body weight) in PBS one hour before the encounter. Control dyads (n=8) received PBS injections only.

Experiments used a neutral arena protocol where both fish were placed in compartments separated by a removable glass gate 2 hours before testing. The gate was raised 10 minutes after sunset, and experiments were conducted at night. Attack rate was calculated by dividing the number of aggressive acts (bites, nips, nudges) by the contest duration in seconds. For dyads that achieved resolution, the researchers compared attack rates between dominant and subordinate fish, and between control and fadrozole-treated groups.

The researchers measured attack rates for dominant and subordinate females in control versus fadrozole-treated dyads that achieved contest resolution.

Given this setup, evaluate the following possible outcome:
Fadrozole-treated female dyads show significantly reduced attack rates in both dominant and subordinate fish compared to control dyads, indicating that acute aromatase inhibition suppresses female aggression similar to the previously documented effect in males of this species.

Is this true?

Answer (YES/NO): YES